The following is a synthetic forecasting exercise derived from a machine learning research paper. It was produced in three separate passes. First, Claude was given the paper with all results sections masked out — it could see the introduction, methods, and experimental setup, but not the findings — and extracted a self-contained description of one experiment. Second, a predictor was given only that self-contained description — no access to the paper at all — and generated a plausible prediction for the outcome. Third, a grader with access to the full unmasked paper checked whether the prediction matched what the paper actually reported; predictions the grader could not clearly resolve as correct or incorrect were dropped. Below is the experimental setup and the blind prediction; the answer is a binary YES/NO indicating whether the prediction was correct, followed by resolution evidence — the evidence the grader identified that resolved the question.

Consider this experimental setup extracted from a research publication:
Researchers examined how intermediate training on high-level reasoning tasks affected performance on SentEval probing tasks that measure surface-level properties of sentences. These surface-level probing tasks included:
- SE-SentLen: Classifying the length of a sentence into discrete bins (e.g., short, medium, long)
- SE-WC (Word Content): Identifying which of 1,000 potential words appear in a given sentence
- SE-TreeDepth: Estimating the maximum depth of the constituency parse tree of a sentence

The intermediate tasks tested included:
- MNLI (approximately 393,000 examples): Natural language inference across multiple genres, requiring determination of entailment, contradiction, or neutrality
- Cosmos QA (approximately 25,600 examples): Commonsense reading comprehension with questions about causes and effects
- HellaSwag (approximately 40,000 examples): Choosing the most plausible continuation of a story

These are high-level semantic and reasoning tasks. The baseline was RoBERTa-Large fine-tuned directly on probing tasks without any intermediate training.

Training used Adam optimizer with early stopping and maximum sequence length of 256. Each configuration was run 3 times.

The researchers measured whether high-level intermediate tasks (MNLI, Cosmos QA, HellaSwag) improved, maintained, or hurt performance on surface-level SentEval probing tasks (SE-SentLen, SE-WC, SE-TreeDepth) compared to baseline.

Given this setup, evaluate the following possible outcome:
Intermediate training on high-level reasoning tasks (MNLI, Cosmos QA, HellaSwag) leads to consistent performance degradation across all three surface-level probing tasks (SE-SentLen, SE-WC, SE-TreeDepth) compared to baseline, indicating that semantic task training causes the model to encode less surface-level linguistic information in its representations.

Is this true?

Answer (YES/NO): NO